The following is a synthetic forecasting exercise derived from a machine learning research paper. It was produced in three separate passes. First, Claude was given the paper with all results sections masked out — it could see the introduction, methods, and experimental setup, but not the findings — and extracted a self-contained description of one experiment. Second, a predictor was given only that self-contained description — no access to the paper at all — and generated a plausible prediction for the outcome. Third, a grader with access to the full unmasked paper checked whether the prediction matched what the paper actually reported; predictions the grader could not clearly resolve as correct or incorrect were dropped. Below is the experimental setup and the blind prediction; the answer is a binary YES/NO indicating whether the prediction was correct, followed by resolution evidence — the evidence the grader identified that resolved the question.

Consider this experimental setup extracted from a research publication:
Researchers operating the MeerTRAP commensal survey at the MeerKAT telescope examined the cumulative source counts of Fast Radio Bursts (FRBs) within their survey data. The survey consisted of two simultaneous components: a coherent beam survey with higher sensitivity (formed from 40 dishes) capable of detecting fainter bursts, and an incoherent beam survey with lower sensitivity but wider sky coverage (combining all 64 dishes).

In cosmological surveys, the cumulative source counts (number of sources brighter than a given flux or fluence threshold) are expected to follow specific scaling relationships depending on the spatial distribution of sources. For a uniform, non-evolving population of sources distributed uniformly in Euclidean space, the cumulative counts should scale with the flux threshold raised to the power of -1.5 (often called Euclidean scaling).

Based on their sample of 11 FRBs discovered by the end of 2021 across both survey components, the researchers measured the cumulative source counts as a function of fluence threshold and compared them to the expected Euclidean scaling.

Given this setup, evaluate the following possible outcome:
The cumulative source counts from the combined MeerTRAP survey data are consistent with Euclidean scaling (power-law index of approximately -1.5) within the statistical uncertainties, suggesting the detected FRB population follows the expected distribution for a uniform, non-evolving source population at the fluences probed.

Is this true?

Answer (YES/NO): YES